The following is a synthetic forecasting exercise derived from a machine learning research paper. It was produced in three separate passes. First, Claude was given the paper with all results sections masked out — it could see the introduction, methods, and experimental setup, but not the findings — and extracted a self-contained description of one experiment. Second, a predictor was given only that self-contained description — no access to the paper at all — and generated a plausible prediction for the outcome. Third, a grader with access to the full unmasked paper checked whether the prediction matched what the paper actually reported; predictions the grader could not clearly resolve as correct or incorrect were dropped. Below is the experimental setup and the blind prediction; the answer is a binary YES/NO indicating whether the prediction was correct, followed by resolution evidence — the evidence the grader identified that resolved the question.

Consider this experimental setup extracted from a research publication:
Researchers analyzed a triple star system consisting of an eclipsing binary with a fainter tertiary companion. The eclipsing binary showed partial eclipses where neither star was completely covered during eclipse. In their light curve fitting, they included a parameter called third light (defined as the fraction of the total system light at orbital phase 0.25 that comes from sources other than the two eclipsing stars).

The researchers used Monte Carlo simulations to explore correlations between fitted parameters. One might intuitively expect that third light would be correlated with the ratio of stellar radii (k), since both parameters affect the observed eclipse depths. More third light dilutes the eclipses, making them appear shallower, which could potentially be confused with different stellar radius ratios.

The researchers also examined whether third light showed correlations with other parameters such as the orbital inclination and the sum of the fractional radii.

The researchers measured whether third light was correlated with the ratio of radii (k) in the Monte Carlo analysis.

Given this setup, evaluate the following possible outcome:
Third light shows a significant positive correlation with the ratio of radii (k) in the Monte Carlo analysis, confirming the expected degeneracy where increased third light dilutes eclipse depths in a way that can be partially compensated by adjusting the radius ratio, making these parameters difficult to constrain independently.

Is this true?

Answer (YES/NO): NO